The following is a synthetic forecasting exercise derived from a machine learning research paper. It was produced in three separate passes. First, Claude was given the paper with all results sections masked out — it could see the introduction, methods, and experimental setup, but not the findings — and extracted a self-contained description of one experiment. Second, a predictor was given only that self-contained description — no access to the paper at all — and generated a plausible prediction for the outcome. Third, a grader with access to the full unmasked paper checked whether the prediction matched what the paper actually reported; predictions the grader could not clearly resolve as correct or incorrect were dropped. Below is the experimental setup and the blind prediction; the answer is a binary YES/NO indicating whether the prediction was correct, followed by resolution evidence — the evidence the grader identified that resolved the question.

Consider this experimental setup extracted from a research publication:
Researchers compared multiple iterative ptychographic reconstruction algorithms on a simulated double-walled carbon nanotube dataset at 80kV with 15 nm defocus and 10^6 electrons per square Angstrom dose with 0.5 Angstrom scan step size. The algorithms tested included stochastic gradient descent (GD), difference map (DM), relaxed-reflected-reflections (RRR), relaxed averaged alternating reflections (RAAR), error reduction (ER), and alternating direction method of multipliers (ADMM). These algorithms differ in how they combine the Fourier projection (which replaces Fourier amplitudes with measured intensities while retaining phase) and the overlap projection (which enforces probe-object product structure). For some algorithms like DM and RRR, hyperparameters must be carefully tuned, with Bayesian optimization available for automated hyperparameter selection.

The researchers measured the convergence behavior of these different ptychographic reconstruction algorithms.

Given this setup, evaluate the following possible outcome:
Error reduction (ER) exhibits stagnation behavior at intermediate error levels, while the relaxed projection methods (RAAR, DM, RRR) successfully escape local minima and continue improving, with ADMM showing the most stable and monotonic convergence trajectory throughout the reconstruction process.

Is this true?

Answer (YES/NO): NO